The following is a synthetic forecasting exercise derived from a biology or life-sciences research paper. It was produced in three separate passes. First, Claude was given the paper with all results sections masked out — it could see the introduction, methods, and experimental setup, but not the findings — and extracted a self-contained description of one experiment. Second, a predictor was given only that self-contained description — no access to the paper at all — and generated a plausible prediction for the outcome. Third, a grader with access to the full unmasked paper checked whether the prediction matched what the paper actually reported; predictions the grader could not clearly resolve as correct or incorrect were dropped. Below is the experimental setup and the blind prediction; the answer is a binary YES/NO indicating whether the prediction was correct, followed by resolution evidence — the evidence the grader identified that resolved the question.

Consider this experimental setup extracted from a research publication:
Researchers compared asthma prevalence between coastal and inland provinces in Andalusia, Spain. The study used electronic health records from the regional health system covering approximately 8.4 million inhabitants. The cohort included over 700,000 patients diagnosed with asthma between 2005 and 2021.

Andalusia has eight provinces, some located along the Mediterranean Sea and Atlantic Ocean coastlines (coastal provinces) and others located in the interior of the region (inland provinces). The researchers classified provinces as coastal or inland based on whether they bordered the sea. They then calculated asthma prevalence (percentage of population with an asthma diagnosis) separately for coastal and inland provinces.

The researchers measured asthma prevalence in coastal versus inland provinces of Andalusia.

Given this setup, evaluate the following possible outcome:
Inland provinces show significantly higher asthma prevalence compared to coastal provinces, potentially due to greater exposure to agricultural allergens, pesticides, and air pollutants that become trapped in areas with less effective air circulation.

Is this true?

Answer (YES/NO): YES